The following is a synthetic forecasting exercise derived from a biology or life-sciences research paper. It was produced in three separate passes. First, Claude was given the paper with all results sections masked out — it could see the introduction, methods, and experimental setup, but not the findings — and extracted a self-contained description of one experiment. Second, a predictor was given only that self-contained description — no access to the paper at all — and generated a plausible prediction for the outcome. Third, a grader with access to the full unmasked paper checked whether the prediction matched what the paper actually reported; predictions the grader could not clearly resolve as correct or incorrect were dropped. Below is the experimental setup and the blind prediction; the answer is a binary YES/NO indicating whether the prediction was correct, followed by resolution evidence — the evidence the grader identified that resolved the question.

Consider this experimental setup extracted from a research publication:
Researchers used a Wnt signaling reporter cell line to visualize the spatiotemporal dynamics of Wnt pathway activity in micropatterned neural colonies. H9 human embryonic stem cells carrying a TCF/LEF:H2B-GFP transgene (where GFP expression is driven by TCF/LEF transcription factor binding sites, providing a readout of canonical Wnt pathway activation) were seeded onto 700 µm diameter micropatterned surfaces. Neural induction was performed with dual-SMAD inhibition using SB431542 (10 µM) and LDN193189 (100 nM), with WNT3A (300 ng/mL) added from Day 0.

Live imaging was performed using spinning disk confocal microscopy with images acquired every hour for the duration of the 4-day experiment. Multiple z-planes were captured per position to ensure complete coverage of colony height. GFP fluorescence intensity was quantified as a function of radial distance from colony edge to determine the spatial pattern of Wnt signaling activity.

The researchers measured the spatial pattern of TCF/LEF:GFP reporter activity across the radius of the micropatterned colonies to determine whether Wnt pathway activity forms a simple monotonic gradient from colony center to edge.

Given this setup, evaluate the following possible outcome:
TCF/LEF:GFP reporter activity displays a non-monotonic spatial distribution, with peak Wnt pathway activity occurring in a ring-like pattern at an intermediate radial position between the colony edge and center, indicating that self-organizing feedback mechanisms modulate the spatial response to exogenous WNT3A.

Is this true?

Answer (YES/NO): NO